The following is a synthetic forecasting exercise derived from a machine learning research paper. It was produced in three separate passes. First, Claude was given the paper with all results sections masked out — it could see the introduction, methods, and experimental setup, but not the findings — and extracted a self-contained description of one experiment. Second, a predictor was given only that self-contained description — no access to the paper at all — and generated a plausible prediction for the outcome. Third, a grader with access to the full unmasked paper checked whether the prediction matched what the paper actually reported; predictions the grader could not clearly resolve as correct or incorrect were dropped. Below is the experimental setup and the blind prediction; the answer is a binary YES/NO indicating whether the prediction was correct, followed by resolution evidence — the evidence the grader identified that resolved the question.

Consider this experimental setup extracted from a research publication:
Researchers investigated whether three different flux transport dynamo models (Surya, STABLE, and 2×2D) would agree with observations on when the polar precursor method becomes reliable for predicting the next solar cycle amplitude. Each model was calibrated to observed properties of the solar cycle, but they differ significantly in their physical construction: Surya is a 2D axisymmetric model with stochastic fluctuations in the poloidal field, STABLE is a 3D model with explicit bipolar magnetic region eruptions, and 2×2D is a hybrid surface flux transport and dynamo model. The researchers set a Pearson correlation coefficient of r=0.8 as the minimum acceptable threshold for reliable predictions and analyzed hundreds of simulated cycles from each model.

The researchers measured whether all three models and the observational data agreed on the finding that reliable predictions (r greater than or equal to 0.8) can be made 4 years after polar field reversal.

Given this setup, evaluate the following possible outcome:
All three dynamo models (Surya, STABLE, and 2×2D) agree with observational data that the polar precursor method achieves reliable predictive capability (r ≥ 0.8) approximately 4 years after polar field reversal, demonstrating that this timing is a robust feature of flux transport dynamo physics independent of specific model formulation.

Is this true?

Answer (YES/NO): YES